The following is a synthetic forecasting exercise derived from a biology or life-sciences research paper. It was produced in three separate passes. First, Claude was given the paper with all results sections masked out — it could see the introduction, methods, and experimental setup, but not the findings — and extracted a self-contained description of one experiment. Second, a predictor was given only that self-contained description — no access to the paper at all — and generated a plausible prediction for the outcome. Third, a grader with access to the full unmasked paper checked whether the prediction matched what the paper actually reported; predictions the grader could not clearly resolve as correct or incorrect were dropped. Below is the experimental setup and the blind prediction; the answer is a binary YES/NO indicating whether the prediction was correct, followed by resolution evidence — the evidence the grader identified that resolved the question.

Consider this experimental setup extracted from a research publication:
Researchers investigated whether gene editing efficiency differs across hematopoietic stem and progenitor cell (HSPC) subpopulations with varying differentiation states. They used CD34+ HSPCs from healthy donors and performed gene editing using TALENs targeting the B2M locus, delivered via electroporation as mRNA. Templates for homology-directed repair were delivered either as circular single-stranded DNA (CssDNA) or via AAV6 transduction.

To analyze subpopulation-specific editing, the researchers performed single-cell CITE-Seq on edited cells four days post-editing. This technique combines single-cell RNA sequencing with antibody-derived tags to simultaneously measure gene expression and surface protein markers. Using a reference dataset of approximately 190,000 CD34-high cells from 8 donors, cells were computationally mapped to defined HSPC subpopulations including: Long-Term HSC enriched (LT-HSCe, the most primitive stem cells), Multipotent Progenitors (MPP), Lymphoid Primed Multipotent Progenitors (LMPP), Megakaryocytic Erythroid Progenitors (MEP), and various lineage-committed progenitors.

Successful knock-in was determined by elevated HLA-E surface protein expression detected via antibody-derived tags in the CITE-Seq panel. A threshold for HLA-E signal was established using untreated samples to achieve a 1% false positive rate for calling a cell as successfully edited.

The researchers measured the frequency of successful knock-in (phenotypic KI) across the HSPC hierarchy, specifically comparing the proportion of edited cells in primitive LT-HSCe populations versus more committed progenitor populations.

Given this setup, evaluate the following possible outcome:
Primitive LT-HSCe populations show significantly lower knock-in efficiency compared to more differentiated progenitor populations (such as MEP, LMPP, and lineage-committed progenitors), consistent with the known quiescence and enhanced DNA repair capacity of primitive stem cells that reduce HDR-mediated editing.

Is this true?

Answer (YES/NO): NO